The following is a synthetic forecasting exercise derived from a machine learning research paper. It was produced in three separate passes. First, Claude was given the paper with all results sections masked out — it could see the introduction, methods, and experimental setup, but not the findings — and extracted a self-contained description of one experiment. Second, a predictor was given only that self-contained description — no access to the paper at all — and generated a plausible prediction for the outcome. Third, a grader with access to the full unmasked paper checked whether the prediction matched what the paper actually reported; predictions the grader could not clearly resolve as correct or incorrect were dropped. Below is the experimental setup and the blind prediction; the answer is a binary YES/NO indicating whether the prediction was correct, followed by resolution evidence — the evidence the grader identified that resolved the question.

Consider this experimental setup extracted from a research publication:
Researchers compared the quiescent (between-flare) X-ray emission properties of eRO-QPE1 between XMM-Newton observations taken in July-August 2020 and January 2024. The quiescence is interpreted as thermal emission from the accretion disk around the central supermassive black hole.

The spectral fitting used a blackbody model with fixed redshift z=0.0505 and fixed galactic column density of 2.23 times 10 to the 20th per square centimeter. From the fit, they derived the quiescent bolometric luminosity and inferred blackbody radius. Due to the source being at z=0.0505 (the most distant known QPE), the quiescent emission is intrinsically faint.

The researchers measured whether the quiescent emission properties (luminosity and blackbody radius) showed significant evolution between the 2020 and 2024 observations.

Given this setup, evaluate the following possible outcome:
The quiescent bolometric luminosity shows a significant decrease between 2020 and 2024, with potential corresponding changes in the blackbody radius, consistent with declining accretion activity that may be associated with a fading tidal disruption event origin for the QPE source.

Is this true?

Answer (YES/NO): NO